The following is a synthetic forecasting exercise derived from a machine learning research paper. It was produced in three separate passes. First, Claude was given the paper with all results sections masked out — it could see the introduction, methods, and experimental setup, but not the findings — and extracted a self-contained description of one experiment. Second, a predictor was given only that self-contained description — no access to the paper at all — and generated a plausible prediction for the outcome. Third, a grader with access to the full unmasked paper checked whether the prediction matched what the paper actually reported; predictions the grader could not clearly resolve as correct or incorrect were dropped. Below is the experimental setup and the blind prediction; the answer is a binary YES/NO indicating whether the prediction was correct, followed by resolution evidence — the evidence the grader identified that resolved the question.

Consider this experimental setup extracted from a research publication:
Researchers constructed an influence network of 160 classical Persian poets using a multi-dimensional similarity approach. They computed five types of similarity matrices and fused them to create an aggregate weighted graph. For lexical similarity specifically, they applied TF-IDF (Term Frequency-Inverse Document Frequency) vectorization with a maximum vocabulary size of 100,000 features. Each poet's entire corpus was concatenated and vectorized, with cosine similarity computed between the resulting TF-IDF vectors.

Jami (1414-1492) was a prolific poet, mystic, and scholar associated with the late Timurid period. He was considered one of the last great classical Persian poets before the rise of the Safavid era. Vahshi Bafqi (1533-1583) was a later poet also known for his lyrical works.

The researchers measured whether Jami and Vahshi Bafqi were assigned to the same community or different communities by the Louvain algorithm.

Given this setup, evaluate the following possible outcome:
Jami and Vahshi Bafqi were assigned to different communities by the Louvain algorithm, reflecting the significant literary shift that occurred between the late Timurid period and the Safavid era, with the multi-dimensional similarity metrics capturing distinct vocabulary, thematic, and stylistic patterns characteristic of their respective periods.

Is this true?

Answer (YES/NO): NO